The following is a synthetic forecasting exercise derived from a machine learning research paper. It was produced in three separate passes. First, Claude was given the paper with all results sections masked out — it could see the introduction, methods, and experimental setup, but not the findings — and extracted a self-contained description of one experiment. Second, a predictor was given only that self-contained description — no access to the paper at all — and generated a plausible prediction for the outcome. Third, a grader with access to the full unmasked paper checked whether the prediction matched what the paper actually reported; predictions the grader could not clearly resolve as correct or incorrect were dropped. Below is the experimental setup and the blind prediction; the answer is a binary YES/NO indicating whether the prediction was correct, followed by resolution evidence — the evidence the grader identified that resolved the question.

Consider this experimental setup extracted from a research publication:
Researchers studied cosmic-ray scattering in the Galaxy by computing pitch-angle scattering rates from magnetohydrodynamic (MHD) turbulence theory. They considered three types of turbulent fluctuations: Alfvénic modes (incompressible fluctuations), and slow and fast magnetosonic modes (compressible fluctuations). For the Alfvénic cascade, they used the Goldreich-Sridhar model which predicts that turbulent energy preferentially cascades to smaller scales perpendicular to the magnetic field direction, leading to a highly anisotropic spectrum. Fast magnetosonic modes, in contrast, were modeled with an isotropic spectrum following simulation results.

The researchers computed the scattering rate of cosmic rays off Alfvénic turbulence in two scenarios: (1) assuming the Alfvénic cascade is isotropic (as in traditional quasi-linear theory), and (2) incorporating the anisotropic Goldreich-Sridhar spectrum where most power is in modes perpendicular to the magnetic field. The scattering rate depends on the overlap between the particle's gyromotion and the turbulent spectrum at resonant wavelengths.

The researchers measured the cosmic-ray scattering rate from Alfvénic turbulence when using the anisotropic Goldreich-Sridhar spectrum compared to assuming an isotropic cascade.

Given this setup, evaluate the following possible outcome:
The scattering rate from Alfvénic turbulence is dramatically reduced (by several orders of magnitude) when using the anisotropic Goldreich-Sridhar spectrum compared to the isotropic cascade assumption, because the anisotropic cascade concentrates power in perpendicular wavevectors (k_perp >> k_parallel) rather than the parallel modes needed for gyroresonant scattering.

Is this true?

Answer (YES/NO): YES